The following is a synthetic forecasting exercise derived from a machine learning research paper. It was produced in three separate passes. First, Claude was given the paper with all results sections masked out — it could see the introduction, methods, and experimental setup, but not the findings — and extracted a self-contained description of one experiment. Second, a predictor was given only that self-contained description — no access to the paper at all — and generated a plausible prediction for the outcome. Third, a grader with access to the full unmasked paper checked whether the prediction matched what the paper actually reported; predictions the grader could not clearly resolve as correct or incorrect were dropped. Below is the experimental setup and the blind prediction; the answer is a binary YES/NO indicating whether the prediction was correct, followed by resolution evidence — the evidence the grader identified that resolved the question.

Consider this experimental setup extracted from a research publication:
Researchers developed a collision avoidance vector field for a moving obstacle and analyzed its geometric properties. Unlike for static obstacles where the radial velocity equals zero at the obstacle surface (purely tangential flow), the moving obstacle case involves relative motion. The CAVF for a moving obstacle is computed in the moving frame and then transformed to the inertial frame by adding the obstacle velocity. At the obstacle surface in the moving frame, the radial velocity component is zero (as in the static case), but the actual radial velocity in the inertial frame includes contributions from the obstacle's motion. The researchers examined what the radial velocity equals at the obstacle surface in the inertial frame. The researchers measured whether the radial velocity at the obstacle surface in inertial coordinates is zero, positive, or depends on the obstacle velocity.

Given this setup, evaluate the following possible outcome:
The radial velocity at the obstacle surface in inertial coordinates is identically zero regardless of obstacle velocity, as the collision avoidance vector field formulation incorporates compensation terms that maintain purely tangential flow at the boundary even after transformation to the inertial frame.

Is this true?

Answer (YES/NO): NO